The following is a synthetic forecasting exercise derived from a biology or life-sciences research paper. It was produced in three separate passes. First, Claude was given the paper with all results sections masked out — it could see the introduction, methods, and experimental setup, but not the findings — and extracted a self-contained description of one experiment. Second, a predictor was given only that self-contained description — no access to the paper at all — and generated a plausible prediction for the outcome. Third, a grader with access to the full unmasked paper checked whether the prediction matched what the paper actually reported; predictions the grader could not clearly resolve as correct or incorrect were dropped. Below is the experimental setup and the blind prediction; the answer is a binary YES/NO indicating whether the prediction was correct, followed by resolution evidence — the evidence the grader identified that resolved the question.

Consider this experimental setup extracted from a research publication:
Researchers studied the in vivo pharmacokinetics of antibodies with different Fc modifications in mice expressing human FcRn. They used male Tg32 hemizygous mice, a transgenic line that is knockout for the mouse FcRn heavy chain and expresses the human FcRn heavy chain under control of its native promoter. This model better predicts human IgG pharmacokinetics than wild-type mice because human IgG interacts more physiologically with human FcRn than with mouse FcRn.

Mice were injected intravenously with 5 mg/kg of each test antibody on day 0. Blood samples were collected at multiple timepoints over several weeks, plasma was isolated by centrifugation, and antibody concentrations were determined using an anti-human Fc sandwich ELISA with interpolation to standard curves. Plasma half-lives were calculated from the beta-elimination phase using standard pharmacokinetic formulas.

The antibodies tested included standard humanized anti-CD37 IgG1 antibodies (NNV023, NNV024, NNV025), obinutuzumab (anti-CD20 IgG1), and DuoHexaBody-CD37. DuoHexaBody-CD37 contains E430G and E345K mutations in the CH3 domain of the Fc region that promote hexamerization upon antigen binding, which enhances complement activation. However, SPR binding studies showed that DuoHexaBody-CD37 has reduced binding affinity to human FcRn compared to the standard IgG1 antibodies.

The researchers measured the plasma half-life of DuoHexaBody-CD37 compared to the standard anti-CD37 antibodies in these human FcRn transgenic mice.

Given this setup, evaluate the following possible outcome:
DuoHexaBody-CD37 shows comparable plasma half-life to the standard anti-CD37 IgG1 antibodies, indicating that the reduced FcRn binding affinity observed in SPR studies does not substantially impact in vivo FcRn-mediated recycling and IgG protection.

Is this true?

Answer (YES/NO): NO